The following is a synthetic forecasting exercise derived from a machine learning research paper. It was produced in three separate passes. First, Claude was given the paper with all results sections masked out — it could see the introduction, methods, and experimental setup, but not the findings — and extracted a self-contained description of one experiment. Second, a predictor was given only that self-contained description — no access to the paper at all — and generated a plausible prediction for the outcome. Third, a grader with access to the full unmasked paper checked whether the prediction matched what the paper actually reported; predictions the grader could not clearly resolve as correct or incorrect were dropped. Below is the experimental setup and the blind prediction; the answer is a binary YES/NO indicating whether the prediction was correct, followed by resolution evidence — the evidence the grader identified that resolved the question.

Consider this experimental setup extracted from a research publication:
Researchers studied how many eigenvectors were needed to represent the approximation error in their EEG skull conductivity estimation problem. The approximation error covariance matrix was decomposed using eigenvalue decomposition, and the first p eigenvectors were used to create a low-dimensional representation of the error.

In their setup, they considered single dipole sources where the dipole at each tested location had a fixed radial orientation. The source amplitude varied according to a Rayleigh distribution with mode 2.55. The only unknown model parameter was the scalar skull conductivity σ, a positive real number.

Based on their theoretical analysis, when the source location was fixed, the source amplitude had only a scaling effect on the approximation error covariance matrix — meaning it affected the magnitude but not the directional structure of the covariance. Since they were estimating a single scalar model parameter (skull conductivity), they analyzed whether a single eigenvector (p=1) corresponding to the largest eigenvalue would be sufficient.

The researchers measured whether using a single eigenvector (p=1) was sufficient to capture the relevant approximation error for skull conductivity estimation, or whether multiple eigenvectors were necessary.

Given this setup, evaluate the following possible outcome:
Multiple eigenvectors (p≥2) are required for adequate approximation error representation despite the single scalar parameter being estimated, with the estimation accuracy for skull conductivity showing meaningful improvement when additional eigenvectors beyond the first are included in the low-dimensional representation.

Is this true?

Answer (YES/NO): NO